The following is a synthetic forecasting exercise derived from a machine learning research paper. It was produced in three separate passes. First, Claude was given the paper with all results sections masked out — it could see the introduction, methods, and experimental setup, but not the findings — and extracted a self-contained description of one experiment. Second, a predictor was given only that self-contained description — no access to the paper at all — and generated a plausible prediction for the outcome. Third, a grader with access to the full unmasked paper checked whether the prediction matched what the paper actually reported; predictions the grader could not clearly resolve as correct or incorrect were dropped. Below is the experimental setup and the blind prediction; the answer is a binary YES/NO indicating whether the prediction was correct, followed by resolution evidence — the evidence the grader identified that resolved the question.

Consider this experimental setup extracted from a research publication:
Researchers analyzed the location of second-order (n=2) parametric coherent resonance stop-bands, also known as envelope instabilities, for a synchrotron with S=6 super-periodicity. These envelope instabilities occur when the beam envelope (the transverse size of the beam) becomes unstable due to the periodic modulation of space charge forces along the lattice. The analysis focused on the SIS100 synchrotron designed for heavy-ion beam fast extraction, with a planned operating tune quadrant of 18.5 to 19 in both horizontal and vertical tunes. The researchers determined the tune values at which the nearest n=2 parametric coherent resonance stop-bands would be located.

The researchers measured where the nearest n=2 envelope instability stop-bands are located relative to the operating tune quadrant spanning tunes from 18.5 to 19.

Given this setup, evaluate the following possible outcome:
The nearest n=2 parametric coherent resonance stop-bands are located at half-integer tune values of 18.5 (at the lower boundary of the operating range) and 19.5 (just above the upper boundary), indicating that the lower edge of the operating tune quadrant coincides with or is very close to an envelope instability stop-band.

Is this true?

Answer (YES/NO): NO